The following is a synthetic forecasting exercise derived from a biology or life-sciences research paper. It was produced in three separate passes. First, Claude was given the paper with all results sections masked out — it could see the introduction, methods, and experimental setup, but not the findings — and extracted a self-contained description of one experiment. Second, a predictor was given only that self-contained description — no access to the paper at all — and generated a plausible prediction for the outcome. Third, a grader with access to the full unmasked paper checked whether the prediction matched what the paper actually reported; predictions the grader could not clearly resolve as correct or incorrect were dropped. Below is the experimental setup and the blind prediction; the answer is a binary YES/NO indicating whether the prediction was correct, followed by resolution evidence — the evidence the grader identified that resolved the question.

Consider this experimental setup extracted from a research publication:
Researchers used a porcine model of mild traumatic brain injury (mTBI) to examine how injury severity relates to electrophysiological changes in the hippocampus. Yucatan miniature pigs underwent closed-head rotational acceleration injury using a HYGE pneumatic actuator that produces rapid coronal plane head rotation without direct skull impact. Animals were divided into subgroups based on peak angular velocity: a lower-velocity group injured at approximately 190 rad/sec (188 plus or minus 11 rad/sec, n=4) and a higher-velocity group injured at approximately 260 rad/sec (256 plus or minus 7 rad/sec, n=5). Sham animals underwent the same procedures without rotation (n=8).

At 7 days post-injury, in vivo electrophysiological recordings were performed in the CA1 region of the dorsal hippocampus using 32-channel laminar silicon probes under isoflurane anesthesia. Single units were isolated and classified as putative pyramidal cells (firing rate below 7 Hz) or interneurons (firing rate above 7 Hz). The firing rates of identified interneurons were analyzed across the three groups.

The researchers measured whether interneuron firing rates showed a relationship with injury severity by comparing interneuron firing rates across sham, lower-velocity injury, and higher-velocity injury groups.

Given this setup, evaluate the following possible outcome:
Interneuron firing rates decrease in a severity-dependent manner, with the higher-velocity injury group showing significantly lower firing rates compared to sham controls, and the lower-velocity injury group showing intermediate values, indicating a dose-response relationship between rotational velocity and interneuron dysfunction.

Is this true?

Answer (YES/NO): YES